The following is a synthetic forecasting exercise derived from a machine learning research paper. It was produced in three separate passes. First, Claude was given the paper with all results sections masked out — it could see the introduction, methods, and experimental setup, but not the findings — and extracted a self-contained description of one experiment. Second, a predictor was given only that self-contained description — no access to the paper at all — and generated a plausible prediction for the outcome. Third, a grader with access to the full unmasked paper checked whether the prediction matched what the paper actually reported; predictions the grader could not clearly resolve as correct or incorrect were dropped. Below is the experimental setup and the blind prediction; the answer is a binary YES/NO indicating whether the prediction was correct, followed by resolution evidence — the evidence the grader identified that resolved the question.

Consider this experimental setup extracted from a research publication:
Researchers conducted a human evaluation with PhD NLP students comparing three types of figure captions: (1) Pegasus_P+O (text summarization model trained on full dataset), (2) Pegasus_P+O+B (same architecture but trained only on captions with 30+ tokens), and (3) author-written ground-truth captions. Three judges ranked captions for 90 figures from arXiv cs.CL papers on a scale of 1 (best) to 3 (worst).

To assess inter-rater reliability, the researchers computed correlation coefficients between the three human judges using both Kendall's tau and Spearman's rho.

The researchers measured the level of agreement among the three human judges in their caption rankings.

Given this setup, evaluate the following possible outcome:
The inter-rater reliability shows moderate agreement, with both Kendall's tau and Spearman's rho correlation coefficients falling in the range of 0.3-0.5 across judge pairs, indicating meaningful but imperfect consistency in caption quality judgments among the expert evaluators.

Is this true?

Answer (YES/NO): NO